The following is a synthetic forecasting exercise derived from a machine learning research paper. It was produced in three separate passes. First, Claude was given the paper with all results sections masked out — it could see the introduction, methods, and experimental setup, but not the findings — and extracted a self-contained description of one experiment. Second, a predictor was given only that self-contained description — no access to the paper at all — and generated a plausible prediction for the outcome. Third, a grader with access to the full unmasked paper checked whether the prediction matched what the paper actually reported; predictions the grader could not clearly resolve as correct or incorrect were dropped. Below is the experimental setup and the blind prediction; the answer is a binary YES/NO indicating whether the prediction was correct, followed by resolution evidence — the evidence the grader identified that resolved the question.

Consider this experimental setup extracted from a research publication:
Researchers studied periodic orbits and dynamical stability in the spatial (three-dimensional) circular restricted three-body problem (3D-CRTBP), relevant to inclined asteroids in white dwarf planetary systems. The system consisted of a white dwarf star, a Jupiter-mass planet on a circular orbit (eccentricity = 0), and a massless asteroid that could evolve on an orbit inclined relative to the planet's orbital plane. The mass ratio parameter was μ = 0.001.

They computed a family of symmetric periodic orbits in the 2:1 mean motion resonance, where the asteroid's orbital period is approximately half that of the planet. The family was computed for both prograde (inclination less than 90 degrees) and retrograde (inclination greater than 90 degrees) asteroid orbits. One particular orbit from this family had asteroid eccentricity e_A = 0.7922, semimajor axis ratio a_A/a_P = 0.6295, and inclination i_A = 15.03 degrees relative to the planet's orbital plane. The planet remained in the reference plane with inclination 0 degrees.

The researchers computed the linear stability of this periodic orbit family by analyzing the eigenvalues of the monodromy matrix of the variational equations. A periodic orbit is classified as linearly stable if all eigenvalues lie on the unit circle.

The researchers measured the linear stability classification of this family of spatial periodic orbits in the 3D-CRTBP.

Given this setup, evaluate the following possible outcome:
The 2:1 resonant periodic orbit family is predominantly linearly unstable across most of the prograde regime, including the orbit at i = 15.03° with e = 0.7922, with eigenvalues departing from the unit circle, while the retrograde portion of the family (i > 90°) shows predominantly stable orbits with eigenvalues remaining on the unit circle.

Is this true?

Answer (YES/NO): NO